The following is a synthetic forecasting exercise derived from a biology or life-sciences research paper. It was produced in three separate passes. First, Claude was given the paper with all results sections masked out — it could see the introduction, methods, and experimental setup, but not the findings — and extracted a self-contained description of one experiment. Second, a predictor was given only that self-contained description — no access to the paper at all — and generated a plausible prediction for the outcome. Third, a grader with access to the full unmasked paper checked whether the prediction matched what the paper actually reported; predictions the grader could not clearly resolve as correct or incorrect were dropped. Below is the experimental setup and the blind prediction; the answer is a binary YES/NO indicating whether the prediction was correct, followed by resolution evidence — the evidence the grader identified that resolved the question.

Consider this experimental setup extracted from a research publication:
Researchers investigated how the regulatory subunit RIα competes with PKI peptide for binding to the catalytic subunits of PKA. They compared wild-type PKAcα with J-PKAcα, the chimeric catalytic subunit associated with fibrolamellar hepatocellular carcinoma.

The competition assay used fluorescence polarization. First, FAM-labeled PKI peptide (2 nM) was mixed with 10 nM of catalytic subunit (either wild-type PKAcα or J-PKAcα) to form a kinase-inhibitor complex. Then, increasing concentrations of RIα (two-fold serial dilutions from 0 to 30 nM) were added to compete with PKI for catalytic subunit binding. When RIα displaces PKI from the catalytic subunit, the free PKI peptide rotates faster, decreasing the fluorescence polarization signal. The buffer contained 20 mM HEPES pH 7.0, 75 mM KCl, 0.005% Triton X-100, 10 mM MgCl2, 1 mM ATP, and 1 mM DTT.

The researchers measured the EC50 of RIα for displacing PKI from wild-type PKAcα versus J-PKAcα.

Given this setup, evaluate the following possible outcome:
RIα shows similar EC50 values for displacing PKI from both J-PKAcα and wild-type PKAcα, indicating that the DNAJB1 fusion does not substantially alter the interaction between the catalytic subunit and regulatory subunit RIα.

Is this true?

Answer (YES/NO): YES